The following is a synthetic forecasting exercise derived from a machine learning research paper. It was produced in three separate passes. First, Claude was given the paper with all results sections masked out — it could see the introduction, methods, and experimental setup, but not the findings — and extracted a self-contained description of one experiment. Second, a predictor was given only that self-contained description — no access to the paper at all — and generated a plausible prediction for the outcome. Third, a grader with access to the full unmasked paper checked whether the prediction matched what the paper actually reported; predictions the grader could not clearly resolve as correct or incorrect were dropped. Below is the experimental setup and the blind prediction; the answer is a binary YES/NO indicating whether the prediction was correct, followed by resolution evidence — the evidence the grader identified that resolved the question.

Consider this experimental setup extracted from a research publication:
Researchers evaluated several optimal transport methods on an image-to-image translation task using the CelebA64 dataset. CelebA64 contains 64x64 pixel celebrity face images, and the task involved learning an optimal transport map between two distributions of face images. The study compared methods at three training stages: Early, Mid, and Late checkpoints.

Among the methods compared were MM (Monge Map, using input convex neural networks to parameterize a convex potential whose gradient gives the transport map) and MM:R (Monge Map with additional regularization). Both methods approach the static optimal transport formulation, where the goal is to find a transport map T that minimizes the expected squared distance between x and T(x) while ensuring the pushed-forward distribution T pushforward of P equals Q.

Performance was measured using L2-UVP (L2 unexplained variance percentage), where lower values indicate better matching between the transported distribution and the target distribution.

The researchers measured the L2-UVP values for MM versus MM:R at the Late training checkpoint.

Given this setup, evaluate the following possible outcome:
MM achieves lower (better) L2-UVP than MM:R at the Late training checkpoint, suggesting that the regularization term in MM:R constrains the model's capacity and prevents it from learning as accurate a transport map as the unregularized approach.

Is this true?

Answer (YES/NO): NO